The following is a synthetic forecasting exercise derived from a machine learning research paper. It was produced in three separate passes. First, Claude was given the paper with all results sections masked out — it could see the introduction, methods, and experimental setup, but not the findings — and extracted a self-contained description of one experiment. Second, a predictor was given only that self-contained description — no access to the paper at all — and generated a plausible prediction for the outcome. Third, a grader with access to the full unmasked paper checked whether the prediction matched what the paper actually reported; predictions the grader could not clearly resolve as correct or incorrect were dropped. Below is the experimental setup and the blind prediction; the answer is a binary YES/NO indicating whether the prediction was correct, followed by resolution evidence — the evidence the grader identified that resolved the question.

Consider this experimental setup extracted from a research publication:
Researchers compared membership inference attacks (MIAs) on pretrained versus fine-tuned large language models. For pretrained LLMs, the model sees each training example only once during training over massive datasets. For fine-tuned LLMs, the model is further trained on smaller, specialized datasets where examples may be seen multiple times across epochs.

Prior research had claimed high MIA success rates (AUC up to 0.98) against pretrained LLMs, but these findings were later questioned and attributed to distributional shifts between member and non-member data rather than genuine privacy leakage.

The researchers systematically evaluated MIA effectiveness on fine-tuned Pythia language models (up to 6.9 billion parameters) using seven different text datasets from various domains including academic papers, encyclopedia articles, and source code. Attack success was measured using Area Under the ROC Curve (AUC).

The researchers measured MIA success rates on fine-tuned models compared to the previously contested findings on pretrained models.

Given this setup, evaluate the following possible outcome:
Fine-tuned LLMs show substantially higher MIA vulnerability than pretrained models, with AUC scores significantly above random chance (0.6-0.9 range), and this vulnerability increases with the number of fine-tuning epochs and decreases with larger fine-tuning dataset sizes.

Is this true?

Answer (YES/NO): NO